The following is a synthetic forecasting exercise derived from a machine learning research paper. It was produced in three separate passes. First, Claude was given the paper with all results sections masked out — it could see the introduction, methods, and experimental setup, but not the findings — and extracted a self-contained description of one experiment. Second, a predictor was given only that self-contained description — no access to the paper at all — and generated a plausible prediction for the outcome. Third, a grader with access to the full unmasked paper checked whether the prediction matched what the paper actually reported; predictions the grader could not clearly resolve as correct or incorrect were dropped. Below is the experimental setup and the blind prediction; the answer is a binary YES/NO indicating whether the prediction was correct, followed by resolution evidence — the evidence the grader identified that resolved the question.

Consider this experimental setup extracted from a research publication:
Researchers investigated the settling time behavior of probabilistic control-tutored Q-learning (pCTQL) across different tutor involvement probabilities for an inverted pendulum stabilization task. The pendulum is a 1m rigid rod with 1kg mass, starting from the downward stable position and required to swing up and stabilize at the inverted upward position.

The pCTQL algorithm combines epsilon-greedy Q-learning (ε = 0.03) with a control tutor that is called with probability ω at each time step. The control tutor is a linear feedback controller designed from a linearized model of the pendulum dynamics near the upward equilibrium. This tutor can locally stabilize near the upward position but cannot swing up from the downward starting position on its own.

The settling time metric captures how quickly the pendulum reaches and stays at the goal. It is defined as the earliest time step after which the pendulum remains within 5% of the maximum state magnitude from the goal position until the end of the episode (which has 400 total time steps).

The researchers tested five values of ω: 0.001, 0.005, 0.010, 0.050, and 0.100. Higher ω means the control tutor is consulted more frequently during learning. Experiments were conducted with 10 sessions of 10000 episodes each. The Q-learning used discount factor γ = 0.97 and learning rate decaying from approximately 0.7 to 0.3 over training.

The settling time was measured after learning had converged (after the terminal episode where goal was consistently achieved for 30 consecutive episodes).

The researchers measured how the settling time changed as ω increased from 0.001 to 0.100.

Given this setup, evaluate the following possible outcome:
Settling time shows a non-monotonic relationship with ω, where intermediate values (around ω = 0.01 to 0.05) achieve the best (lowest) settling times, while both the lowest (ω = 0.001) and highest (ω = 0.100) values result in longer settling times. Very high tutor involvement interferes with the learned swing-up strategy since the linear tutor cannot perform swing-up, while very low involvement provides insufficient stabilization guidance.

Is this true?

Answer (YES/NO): NO